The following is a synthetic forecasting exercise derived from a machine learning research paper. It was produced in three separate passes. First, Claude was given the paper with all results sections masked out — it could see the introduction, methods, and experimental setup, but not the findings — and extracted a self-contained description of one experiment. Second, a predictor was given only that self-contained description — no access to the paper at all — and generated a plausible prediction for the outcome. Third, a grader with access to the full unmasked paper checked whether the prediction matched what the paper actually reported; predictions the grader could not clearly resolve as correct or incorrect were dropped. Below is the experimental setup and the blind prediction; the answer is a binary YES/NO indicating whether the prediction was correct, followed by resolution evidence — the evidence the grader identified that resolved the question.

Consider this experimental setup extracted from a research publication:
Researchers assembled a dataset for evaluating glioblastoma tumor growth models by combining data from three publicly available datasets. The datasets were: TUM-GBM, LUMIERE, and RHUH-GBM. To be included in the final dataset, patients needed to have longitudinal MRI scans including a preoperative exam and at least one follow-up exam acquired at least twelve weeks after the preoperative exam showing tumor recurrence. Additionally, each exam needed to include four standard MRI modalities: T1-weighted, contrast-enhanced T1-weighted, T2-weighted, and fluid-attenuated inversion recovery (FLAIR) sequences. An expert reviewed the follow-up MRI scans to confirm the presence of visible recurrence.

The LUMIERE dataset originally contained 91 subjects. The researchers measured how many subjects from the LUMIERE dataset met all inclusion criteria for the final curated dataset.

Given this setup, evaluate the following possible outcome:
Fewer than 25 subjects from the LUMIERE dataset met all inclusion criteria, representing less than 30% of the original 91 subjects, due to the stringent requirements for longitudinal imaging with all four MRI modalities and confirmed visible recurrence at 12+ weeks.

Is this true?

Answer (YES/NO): NO